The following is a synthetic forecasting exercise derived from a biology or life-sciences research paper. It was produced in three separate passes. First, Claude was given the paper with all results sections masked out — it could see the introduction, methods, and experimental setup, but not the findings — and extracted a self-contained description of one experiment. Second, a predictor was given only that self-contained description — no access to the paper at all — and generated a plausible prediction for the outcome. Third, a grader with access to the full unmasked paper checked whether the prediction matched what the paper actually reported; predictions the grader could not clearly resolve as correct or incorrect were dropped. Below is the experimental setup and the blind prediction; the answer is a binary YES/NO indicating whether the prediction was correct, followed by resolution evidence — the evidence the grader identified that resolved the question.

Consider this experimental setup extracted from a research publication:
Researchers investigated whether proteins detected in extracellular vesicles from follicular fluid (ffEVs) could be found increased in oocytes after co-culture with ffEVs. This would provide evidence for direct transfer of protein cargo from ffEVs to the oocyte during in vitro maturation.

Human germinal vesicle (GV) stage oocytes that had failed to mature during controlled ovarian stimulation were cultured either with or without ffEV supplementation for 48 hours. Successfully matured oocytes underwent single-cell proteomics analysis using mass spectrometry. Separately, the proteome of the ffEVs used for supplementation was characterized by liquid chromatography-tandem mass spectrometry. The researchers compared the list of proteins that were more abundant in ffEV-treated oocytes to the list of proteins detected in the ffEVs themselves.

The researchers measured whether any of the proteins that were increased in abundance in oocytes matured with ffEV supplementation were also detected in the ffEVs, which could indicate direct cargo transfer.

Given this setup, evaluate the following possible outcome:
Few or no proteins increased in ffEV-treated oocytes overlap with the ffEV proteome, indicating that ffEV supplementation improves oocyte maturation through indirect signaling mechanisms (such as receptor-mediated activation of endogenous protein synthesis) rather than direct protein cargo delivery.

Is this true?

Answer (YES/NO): NO